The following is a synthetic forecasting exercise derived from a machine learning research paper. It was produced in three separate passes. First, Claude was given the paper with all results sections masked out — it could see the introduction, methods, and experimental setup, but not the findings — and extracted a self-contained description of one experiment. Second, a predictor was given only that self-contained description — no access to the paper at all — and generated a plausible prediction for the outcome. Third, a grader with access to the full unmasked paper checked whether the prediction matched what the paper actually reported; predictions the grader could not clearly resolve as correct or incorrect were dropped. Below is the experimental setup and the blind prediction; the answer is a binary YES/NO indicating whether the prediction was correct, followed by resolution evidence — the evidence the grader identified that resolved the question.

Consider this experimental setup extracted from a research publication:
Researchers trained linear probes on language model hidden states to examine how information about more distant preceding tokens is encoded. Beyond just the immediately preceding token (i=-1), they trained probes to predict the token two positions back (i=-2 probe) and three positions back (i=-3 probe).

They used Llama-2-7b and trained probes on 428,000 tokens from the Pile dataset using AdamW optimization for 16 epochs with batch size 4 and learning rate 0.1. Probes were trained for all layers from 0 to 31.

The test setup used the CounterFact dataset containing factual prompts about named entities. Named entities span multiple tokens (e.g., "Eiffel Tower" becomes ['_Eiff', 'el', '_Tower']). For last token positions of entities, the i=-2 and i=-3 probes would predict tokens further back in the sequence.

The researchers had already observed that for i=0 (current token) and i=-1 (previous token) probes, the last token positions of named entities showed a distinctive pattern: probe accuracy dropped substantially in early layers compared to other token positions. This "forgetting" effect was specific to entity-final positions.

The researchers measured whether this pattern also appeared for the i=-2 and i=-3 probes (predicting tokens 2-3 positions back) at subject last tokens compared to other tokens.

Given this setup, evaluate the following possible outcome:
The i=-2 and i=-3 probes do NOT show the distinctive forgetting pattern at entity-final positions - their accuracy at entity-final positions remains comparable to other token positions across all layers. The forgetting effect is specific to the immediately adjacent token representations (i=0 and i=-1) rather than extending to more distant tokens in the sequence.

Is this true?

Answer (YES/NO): NO